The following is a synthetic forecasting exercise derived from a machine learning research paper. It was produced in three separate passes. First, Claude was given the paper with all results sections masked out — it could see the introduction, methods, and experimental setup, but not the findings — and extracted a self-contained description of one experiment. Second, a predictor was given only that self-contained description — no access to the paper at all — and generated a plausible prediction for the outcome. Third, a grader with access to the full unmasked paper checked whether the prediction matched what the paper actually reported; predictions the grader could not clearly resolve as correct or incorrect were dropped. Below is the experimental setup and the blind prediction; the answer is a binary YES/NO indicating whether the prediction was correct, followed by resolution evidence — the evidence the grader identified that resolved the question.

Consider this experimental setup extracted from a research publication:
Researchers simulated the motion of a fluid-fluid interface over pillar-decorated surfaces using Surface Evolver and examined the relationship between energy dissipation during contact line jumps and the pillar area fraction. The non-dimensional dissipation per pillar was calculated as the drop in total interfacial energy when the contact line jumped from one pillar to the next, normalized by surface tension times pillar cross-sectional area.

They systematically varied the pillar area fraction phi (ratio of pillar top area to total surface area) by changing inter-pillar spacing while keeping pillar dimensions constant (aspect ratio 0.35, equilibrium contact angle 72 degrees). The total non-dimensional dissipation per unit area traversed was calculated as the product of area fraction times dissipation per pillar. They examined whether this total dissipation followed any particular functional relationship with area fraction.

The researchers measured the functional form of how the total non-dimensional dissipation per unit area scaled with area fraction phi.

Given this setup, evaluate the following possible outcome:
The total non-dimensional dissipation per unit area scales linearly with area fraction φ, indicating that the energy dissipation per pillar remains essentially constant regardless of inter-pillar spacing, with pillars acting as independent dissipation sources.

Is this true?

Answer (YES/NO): NO